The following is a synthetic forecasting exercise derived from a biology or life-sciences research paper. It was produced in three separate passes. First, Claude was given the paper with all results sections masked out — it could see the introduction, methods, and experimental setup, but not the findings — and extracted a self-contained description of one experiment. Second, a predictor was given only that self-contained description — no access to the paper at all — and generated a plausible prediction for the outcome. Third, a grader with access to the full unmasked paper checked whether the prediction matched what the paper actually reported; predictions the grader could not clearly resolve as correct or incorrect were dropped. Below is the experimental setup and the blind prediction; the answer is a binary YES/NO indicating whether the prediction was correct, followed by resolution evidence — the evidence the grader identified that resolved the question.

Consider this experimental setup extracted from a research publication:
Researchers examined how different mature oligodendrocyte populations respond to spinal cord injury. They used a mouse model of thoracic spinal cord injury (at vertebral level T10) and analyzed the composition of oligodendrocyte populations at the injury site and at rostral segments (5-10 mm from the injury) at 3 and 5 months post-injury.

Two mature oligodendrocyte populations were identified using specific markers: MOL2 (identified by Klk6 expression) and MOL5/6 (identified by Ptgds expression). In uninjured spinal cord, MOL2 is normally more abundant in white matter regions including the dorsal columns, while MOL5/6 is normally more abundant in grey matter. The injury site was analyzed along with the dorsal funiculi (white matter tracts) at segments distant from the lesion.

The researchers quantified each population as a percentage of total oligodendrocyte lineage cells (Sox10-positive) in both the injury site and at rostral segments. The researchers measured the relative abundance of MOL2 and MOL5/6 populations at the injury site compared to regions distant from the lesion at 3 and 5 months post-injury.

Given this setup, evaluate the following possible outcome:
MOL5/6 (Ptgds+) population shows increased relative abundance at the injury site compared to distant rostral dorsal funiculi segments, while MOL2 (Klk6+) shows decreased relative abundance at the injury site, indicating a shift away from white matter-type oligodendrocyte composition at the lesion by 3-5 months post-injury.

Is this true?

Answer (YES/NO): YES